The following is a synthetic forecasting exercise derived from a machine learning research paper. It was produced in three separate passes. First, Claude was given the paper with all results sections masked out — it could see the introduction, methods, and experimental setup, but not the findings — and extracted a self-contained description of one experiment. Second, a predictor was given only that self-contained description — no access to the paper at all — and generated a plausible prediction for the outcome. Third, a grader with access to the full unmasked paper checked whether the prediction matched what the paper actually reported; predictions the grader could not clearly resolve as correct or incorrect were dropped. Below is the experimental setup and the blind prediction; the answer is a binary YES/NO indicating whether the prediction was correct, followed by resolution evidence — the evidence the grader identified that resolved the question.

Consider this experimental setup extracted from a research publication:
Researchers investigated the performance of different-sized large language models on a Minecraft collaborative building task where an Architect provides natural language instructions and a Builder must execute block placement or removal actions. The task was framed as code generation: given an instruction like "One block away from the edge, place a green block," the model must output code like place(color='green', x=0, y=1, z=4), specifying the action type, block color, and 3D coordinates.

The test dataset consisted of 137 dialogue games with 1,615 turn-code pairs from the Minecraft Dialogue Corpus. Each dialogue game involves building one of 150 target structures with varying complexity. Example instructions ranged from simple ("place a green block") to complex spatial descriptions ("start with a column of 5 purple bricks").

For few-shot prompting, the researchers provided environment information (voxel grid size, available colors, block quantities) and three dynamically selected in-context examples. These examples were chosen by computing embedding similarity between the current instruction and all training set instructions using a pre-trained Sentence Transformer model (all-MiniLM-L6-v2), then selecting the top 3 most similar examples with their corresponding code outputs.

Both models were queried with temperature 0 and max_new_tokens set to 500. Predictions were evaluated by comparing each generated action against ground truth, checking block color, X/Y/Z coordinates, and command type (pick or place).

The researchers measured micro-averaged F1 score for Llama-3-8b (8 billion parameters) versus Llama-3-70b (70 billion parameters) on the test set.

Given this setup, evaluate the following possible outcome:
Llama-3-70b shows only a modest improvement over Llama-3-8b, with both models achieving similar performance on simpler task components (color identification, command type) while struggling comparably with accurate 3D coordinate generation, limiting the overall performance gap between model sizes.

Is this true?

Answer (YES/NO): NO